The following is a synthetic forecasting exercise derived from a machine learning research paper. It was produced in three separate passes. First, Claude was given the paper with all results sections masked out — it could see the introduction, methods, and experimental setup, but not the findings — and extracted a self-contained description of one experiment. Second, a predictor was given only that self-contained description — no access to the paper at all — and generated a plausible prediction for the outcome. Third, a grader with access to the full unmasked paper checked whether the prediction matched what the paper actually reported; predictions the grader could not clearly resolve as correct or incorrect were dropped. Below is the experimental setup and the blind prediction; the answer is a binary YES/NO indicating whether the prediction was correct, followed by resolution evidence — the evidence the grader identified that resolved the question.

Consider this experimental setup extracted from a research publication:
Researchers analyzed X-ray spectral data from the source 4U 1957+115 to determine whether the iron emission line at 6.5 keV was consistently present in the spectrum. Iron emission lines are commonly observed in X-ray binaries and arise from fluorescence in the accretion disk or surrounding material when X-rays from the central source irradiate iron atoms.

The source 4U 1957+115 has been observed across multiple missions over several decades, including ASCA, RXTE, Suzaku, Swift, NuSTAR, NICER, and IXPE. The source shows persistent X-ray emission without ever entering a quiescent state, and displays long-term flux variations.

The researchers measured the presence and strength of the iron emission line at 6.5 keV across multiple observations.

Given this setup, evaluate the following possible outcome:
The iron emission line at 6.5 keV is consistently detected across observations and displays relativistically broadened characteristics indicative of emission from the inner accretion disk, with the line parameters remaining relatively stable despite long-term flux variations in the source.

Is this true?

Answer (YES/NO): NO